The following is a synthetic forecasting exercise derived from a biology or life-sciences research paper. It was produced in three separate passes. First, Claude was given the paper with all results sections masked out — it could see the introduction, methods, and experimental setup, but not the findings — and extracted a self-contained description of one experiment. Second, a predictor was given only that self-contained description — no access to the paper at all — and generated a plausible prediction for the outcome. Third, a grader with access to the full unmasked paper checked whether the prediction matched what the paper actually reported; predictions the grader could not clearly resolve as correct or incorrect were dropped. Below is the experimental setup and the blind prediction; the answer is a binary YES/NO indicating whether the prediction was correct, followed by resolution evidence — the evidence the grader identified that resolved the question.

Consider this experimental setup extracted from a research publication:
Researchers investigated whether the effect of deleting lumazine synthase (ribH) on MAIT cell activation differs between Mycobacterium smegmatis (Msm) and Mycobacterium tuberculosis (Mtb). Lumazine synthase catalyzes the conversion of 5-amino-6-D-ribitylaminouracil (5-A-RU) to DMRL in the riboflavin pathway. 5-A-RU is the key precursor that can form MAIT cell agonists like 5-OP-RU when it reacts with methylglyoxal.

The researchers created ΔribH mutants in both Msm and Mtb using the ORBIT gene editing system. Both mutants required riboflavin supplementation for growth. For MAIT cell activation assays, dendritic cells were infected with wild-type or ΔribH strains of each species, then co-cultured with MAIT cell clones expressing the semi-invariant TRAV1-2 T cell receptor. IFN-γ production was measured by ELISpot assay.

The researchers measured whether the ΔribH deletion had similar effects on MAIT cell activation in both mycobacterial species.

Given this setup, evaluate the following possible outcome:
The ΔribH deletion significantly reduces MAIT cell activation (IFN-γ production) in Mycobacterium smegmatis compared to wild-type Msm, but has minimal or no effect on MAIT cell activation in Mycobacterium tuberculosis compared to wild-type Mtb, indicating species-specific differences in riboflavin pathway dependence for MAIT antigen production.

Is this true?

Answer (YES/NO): NO